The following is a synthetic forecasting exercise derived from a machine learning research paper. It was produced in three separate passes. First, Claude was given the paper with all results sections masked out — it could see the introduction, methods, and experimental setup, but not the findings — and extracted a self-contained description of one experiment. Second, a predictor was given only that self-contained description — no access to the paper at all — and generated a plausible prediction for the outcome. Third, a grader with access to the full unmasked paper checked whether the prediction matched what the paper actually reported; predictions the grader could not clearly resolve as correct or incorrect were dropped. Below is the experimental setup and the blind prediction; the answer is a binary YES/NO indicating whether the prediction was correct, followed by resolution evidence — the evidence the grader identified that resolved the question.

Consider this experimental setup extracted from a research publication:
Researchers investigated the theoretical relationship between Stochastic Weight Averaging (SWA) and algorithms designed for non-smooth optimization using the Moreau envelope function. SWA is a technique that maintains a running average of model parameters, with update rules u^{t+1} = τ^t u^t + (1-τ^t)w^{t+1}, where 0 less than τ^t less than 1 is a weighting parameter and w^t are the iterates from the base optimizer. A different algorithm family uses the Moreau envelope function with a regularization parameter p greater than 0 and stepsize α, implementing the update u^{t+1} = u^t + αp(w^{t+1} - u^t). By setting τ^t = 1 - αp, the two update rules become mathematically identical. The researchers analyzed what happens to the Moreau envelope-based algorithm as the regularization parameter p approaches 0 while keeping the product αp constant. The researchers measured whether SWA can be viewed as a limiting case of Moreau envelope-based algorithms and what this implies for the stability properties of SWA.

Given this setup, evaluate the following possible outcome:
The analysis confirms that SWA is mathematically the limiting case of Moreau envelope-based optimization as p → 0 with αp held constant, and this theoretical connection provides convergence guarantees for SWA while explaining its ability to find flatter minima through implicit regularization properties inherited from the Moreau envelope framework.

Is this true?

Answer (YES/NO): NO